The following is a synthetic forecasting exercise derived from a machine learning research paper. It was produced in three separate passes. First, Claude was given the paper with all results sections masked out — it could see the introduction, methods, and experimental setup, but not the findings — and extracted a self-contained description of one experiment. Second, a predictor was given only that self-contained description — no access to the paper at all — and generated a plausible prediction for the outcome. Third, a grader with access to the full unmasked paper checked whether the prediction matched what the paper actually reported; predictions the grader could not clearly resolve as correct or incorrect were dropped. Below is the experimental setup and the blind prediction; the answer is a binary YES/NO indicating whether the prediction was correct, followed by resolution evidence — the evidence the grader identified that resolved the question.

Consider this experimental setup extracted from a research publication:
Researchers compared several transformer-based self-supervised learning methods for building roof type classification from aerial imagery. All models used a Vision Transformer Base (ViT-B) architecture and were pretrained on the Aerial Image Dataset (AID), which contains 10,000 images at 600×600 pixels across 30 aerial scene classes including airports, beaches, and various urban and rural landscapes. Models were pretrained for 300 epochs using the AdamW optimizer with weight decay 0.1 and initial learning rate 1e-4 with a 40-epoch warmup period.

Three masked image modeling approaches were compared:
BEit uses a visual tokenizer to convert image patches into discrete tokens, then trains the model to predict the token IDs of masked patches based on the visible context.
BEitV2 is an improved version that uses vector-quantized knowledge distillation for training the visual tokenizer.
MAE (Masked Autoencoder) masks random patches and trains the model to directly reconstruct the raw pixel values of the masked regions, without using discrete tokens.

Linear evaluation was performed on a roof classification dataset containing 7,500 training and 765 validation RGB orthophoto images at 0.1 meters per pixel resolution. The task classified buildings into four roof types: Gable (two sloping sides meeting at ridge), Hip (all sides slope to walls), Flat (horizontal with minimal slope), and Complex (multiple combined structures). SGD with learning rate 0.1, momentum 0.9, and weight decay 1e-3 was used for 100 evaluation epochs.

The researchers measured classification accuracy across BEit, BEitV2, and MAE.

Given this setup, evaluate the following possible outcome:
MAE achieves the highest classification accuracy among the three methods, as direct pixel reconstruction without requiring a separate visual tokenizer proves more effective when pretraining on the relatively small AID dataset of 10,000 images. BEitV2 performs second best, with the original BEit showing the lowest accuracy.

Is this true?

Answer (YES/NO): NO